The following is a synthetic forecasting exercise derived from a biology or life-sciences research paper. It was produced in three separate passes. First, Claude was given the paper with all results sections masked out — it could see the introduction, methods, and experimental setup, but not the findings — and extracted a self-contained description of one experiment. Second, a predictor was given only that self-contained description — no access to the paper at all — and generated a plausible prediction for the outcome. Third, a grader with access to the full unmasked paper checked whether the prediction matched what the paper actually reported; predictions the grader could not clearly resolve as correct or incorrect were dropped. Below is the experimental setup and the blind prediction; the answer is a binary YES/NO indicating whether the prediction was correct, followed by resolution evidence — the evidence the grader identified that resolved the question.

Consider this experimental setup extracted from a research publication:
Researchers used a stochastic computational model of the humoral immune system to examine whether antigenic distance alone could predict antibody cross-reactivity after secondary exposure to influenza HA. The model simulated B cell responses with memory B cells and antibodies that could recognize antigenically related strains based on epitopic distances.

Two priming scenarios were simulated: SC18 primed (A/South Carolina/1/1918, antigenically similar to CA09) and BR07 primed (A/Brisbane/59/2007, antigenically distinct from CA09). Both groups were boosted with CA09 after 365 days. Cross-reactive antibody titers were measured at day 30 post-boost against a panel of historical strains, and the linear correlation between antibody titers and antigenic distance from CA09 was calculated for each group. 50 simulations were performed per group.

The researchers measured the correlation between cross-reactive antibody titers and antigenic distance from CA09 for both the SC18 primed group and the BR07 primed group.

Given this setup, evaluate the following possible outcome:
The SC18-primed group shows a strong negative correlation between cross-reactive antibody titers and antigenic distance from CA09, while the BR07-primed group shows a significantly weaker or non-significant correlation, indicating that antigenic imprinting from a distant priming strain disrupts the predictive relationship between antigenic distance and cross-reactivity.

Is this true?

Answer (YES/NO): YES